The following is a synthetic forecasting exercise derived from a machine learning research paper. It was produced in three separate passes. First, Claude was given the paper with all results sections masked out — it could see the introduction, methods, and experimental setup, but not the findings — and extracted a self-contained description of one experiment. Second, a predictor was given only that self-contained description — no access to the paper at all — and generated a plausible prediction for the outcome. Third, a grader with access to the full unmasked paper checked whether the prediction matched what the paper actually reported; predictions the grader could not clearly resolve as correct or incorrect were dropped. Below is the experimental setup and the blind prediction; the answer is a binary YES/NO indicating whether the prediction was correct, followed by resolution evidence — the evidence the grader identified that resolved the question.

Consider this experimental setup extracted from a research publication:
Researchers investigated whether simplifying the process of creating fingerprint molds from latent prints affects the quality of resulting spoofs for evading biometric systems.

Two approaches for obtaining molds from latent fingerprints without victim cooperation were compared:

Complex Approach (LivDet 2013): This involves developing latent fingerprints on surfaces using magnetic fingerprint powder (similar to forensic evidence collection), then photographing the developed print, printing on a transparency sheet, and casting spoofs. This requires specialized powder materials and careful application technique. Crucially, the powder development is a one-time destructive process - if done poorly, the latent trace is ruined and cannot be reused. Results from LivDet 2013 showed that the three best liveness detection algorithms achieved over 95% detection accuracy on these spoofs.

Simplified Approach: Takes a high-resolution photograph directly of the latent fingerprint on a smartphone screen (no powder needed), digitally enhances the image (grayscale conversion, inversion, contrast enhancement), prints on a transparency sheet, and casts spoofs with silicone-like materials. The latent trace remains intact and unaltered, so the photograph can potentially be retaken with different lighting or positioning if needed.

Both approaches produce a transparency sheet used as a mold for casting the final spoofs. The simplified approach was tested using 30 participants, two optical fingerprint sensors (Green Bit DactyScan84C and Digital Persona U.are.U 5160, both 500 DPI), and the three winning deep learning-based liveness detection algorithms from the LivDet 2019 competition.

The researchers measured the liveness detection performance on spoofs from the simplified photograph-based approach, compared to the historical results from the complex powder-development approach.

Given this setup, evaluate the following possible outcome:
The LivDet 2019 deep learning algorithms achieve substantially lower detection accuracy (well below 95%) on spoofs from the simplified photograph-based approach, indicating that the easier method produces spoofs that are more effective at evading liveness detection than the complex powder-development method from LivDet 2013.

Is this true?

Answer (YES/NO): YES